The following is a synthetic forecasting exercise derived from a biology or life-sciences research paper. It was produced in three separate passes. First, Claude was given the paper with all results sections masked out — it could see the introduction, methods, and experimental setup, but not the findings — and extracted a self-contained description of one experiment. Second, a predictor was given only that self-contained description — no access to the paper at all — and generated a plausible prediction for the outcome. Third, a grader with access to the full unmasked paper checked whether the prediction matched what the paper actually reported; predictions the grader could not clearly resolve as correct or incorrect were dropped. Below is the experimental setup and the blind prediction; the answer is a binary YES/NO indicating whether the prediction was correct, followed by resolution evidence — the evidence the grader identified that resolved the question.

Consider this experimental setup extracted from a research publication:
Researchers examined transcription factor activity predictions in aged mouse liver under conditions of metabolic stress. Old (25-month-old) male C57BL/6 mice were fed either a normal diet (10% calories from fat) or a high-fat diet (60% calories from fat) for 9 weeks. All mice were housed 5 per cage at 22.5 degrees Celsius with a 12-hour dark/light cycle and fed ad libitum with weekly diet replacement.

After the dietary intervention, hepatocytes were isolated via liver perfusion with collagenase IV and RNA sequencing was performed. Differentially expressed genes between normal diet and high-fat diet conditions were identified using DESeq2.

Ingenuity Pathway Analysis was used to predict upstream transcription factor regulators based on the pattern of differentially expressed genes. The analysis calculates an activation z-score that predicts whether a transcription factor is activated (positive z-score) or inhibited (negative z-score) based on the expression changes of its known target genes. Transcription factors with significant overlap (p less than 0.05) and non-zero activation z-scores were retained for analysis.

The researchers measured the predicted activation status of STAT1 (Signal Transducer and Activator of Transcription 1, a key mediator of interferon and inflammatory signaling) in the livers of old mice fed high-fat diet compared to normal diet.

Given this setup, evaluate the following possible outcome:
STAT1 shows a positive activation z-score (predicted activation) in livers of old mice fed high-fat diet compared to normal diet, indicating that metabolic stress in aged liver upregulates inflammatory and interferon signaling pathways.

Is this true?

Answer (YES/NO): YES